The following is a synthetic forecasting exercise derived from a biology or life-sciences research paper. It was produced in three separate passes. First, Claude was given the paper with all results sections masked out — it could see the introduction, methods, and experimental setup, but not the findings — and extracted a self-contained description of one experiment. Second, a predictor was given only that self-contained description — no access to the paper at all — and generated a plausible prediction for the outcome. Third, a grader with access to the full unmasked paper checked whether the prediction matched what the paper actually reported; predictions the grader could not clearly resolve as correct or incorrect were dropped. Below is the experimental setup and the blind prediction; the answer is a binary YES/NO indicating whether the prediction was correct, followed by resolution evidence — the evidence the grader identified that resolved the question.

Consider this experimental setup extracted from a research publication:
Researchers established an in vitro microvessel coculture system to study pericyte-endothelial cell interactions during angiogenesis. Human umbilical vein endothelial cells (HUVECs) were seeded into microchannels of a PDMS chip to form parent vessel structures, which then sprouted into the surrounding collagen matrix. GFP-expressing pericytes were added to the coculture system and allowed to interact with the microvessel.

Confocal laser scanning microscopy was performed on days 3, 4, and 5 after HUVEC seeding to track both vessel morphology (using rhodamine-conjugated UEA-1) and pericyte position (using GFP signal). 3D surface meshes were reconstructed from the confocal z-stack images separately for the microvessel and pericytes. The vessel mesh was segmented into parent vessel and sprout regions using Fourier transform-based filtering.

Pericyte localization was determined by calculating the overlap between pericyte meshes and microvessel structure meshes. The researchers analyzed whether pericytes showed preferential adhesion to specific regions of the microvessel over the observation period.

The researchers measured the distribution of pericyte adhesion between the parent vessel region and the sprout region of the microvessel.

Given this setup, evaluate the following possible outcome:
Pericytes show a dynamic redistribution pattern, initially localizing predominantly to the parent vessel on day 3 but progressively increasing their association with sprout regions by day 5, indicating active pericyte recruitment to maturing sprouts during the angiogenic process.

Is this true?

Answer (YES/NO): YES